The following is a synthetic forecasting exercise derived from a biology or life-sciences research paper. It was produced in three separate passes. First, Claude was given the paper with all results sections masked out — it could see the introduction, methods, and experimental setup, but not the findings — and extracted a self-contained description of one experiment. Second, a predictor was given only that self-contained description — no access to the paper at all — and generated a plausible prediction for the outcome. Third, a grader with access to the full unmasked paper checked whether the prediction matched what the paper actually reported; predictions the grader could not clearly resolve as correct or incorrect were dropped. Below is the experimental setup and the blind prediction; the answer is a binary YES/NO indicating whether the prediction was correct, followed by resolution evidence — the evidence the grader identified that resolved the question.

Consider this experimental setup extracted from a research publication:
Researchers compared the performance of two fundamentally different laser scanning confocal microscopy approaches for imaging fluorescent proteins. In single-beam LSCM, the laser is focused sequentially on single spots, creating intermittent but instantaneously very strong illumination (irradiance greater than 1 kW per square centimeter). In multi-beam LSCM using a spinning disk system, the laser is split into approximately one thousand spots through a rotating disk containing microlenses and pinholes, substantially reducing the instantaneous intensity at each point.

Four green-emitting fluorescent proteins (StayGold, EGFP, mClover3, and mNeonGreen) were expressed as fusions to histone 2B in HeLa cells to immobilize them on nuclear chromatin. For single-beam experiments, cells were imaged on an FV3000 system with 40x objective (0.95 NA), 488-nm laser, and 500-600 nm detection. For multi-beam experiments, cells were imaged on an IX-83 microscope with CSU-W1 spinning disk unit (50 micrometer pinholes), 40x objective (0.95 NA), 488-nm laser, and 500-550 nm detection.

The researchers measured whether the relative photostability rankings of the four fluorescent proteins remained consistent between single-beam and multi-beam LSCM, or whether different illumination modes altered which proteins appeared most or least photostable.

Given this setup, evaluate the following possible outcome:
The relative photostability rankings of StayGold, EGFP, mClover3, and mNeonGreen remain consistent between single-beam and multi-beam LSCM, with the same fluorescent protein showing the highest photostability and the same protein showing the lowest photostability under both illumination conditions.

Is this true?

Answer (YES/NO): NO